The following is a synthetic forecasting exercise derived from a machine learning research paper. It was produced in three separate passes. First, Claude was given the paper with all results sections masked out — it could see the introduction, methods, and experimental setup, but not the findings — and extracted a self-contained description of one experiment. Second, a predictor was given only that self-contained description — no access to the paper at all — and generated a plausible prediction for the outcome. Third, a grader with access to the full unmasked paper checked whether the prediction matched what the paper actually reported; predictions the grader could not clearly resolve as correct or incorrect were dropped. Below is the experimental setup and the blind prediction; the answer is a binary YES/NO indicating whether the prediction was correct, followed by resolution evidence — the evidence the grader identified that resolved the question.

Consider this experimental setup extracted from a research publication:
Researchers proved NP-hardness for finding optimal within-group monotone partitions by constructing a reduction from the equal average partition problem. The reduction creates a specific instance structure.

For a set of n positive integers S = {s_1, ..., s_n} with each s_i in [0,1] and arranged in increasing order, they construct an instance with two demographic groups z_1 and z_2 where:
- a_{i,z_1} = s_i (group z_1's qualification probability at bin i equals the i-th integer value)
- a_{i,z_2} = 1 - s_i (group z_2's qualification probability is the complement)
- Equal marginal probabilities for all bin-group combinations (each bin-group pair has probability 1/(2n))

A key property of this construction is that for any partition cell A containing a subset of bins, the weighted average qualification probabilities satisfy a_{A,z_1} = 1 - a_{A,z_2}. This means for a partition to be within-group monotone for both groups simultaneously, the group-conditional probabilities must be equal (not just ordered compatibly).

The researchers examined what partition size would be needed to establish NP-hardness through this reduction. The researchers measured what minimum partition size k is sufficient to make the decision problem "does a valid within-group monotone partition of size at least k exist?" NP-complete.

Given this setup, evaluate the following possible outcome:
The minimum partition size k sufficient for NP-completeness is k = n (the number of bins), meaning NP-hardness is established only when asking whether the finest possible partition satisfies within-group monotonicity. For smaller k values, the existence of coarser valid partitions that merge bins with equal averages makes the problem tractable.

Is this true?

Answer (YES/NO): NO